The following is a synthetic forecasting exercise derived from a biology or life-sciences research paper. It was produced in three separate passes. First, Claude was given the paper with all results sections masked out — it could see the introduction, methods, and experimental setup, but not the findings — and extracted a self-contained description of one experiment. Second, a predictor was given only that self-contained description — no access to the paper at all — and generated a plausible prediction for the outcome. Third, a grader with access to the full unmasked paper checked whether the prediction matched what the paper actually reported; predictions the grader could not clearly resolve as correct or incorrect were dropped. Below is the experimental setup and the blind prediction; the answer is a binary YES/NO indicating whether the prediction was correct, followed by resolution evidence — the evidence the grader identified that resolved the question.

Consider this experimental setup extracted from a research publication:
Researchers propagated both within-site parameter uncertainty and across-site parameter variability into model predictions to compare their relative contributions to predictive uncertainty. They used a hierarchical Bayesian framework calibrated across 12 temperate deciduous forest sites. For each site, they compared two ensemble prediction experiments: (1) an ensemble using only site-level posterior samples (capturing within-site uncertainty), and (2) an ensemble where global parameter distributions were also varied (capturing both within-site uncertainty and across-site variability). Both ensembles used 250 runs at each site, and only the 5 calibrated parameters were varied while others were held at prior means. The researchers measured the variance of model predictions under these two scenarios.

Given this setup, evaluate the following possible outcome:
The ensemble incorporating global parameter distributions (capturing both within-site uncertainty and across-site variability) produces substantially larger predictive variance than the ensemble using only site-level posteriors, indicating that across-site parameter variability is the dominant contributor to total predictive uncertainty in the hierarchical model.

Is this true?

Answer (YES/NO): YES